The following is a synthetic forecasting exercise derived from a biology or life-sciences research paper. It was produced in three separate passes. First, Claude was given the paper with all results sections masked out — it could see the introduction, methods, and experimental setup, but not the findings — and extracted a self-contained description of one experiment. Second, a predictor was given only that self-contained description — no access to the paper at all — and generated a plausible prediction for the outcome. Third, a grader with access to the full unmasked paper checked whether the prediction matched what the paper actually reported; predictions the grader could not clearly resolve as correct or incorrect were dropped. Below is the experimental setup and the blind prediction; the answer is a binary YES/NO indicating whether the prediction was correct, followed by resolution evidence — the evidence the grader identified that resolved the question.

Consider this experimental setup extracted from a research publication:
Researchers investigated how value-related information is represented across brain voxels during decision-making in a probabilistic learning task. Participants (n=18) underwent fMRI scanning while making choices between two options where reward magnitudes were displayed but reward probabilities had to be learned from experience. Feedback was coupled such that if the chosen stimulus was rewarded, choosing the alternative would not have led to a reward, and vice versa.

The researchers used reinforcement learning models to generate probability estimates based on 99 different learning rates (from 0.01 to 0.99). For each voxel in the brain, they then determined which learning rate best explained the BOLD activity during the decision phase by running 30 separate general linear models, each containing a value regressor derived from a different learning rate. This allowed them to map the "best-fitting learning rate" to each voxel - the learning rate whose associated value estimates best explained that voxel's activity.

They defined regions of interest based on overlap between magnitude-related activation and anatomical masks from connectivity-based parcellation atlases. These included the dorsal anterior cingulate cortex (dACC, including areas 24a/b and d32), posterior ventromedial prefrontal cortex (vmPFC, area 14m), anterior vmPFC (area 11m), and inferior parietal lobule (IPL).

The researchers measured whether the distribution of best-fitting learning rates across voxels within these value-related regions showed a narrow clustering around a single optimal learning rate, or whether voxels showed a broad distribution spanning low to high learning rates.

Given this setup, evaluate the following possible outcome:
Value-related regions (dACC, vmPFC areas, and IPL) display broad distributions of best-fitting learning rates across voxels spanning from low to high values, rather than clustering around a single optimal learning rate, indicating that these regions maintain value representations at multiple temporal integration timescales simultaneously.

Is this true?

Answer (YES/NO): NO